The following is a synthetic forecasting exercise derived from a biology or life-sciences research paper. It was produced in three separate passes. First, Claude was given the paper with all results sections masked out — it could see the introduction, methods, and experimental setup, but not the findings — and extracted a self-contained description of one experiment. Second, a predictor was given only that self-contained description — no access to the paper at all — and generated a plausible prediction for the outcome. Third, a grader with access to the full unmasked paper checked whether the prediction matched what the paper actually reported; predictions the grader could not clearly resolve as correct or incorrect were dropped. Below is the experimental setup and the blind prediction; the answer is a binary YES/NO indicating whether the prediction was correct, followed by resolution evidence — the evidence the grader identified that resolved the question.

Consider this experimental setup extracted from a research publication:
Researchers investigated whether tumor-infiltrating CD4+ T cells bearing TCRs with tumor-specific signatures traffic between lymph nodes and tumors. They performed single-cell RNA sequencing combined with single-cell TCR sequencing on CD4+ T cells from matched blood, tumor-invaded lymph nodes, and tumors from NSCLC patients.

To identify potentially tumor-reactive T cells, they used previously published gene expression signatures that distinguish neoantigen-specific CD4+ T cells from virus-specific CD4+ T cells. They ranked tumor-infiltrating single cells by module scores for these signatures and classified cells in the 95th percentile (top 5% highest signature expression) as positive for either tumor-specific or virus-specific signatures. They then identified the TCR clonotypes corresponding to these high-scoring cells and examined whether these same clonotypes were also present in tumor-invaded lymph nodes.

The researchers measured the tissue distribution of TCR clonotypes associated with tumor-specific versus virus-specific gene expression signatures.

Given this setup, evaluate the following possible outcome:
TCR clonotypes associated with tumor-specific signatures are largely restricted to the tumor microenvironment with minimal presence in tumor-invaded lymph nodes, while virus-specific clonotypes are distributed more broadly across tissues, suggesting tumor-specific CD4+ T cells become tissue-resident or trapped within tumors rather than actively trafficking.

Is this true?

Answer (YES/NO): NO